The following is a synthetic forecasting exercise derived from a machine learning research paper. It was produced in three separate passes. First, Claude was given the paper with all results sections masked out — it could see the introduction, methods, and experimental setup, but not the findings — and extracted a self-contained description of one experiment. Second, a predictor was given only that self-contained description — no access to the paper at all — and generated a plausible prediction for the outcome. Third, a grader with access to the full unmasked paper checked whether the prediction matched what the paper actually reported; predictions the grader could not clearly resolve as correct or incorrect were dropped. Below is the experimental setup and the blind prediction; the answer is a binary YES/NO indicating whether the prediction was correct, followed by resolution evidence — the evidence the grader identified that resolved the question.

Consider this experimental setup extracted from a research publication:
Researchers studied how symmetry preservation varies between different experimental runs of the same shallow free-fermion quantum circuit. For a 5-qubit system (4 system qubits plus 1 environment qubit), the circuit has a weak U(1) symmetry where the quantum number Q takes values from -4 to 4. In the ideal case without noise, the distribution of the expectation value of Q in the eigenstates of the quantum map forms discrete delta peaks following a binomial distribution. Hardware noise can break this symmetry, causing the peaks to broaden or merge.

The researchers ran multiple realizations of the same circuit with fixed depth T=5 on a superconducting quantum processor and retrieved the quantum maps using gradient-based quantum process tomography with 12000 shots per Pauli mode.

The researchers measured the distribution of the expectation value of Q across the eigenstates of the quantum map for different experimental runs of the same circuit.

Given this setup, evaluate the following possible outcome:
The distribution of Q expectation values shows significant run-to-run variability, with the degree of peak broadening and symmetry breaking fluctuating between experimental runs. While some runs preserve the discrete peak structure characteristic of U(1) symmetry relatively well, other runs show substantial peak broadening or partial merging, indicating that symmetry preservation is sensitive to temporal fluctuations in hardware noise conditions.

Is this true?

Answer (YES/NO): YES